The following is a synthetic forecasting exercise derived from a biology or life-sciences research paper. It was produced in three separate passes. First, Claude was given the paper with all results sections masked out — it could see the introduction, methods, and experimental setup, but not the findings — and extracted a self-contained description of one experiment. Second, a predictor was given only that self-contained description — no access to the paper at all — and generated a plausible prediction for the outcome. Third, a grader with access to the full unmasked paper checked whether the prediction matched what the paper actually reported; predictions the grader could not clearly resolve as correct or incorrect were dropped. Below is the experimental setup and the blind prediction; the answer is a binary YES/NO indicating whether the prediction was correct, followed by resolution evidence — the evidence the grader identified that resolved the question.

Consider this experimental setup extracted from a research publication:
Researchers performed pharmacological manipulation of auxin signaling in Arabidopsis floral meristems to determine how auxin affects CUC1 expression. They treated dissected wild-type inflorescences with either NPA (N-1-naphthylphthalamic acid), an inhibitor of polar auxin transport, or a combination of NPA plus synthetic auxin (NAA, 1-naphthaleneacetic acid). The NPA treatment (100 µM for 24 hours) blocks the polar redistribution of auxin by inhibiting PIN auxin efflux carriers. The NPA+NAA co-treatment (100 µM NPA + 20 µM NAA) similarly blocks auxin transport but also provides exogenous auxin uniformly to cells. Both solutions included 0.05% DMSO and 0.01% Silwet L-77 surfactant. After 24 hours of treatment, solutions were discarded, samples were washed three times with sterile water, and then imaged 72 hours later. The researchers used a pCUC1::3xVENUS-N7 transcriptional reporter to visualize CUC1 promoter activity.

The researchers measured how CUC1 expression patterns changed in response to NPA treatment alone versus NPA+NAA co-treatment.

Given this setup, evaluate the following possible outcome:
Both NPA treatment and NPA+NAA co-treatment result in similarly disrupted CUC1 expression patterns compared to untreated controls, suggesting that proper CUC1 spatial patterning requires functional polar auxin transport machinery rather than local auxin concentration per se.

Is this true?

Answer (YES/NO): NO